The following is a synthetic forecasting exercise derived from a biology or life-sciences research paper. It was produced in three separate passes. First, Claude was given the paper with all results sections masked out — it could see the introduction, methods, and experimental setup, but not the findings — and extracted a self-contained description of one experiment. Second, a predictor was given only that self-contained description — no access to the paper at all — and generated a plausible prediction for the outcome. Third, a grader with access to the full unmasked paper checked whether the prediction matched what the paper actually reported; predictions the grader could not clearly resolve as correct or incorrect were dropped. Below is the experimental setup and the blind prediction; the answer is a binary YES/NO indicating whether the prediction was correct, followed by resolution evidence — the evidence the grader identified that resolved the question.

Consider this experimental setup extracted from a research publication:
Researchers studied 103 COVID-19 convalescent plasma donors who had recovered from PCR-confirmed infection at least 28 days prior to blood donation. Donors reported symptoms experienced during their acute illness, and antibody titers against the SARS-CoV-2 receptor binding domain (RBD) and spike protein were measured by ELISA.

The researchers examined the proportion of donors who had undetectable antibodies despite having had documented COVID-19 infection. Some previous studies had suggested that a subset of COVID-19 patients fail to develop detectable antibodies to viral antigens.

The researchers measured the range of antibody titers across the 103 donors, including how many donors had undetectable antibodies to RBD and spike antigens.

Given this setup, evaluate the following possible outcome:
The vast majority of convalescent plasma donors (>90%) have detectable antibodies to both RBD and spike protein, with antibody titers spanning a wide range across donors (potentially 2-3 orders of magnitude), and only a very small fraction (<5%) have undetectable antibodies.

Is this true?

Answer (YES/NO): YES